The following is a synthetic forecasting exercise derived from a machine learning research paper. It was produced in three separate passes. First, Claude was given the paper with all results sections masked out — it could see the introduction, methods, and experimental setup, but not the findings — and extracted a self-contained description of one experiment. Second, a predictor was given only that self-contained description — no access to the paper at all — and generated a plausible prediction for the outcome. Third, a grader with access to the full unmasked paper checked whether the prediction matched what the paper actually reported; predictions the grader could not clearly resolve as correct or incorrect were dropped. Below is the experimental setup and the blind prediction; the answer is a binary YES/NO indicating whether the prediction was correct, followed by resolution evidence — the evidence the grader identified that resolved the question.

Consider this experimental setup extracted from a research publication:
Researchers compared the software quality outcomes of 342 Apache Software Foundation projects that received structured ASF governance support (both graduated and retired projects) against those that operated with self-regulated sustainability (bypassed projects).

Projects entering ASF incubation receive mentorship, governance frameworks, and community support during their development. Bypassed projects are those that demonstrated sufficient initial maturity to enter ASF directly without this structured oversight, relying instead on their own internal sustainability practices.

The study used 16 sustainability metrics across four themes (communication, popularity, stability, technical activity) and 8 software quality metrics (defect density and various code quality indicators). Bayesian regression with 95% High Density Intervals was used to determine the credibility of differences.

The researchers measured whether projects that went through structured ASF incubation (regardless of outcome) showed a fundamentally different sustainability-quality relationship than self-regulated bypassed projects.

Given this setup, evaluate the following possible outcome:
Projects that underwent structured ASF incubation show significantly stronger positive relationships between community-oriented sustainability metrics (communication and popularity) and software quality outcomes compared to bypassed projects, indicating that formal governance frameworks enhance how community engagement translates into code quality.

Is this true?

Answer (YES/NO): NO